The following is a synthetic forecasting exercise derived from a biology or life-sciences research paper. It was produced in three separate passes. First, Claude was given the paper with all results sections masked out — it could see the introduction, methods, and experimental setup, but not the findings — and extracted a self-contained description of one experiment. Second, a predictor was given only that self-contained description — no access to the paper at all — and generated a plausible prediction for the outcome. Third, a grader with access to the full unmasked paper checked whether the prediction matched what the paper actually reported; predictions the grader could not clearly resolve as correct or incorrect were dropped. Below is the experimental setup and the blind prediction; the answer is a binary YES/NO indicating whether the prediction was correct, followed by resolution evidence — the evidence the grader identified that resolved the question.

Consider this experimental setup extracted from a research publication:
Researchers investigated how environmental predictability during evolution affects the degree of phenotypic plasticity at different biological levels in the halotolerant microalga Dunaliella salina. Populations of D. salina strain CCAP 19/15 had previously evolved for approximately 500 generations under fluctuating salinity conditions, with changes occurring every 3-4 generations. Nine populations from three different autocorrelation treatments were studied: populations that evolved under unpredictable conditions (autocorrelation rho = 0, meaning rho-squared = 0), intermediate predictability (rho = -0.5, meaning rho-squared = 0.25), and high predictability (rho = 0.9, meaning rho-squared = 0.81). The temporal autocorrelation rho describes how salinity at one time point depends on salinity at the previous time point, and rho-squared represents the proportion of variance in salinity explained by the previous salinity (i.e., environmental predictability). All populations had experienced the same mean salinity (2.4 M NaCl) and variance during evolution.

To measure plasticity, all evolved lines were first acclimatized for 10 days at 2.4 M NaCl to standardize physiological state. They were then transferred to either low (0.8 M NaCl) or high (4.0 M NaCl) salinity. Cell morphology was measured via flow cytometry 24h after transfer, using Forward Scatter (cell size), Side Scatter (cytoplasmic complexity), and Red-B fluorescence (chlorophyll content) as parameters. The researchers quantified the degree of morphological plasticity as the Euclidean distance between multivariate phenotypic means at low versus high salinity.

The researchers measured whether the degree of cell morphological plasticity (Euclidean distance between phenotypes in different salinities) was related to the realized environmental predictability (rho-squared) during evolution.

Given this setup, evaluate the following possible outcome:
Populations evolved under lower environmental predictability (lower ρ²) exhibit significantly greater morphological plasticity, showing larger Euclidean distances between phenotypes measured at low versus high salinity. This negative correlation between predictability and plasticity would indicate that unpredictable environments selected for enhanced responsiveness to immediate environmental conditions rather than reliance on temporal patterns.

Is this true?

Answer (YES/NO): NO